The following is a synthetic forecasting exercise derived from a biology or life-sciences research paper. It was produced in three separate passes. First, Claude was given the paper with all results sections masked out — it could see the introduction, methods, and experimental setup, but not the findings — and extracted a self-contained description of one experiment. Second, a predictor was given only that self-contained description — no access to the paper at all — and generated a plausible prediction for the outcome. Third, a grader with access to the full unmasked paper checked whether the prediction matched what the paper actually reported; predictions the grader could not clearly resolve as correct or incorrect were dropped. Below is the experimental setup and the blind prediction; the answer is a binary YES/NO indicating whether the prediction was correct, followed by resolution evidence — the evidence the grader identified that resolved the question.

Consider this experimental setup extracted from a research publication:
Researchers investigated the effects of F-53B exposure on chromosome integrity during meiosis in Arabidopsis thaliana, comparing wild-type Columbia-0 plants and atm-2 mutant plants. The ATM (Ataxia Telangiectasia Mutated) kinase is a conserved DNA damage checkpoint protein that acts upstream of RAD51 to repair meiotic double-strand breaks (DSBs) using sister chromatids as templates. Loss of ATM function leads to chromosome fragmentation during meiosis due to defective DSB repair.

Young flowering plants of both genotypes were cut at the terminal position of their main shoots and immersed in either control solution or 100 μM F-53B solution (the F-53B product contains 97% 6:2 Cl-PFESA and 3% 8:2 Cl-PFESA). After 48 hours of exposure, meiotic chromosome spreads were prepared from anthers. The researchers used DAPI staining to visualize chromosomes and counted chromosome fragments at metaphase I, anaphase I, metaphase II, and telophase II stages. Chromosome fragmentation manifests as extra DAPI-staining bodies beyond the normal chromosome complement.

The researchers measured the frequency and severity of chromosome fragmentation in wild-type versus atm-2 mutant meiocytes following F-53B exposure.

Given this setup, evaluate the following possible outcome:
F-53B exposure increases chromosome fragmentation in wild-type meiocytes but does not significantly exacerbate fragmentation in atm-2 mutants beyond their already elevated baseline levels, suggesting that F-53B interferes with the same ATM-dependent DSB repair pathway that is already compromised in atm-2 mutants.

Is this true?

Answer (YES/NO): NO